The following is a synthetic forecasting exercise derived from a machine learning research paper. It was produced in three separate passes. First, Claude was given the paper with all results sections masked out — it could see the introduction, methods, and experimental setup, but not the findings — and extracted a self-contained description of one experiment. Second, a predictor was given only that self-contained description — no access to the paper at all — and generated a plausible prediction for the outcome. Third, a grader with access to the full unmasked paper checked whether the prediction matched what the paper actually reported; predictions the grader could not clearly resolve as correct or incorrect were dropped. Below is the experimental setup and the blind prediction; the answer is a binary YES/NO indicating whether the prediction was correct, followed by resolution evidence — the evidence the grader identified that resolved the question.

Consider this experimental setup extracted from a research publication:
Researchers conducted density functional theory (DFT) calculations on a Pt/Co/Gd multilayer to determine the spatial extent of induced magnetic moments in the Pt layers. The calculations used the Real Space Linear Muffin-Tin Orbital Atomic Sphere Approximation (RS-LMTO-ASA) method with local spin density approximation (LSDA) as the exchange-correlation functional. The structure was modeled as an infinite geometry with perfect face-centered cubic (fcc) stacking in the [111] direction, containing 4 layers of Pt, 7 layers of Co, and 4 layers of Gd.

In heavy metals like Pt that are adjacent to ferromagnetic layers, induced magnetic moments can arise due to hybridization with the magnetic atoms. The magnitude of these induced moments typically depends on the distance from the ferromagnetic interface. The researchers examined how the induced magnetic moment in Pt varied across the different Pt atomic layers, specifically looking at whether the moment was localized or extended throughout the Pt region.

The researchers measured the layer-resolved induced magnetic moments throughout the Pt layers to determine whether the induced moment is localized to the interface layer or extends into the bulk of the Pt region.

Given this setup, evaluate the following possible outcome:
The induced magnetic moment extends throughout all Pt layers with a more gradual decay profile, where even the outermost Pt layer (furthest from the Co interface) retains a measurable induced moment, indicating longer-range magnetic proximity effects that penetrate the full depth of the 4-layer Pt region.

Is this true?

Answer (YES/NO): NO